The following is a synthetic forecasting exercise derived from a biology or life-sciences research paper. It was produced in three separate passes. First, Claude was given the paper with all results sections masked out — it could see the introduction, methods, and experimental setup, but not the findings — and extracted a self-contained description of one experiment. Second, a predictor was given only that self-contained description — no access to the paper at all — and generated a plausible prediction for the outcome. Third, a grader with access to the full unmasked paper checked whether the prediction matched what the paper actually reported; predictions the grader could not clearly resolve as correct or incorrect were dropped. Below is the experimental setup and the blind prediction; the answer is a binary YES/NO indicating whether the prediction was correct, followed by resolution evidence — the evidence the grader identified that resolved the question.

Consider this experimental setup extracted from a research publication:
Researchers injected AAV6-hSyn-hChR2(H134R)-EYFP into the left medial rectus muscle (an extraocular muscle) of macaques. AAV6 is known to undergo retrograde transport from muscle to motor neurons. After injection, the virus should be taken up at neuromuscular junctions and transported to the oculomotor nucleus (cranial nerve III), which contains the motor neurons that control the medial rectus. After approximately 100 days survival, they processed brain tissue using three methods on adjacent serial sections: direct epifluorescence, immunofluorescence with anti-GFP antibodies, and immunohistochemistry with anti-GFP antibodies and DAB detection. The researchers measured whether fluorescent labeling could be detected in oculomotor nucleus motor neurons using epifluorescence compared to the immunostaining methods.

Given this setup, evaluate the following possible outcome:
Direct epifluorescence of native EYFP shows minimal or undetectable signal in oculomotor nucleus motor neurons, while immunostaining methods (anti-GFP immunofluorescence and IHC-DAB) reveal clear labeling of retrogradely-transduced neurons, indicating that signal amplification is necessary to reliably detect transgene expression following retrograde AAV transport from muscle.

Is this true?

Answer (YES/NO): YES